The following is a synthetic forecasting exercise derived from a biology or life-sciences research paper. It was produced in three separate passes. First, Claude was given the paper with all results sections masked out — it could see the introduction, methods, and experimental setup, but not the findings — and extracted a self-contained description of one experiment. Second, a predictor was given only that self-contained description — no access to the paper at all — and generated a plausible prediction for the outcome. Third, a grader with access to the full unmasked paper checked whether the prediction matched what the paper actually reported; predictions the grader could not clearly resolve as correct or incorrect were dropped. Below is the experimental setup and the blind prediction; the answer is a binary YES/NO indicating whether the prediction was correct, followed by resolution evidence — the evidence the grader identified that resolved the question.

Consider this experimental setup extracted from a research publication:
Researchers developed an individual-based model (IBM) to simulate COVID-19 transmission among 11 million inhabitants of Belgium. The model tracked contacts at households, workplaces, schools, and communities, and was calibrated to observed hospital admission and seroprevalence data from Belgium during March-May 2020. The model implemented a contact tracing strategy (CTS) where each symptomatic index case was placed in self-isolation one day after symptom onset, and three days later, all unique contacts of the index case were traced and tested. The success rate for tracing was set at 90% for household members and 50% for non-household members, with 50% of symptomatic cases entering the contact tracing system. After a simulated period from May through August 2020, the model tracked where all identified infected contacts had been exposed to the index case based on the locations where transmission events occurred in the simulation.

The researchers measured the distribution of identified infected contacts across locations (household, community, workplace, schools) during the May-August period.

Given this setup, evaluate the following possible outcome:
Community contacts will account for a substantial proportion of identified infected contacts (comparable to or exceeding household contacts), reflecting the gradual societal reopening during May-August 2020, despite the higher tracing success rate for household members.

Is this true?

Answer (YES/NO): NO